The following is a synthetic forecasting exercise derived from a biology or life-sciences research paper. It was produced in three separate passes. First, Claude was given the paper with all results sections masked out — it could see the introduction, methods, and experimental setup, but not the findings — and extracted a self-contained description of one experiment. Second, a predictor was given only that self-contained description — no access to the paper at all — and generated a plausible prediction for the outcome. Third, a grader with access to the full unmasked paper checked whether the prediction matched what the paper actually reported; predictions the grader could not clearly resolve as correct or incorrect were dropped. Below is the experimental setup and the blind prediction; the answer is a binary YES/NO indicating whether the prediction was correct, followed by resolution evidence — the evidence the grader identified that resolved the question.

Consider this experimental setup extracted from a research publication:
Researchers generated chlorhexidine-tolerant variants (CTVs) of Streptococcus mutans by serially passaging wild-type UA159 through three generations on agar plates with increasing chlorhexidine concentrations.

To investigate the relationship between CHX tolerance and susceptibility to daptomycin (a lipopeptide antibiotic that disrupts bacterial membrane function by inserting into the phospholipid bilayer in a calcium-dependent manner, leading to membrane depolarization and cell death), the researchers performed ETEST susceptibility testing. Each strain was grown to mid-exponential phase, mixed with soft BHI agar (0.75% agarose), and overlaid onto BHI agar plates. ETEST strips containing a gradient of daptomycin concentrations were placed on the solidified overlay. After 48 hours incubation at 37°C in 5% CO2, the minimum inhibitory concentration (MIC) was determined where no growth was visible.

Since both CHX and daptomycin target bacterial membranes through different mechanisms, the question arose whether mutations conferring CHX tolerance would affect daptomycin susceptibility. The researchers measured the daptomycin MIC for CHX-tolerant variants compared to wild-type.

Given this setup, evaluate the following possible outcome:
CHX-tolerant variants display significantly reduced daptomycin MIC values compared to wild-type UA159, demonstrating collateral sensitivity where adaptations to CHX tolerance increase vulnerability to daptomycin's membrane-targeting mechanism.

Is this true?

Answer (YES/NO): NO